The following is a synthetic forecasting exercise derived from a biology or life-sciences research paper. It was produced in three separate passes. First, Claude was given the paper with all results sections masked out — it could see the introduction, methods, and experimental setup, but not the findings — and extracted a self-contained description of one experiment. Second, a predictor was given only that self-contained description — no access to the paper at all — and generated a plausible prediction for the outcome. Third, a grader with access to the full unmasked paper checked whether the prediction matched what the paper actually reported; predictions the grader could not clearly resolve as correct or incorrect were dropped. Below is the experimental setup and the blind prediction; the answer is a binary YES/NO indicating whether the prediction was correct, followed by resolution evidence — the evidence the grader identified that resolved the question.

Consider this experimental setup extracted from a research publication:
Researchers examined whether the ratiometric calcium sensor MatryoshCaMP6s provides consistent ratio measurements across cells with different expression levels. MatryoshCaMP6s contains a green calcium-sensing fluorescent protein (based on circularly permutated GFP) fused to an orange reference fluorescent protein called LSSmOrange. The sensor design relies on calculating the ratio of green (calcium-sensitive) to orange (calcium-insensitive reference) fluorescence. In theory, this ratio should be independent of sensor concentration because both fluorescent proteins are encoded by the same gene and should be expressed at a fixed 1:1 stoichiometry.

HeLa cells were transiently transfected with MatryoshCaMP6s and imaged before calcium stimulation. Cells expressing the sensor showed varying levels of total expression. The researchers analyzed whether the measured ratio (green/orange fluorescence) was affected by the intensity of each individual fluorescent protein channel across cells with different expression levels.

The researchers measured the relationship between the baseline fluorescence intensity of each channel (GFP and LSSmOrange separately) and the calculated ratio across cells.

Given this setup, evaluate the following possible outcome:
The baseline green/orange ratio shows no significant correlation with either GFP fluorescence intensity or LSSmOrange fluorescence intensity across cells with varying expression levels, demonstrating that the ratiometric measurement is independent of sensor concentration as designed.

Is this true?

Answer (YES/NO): NO